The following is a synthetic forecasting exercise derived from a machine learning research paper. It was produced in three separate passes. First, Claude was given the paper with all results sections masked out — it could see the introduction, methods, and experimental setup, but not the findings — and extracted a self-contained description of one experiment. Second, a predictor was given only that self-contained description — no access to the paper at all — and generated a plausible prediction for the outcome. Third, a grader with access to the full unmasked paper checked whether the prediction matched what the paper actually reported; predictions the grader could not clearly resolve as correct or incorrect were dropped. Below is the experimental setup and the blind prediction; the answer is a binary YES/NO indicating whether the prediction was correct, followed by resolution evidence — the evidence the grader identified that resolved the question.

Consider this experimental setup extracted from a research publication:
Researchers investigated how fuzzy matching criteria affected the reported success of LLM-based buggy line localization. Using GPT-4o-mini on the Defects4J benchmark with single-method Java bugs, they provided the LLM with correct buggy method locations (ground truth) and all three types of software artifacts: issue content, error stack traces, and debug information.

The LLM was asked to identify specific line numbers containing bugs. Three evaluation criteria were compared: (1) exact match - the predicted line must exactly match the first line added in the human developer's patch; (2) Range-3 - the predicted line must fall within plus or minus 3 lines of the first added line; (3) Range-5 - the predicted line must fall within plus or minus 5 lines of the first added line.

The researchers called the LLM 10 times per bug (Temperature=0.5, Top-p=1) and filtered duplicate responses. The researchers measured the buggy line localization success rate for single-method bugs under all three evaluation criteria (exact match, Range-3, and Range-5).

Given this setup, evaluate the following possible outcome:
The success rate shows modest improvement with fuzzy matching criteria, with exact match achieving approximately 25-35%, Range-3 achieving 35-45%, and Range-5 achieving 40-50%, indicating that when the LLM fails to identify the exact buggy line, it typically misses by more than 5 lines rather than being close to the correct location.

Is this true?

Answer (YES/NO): NO